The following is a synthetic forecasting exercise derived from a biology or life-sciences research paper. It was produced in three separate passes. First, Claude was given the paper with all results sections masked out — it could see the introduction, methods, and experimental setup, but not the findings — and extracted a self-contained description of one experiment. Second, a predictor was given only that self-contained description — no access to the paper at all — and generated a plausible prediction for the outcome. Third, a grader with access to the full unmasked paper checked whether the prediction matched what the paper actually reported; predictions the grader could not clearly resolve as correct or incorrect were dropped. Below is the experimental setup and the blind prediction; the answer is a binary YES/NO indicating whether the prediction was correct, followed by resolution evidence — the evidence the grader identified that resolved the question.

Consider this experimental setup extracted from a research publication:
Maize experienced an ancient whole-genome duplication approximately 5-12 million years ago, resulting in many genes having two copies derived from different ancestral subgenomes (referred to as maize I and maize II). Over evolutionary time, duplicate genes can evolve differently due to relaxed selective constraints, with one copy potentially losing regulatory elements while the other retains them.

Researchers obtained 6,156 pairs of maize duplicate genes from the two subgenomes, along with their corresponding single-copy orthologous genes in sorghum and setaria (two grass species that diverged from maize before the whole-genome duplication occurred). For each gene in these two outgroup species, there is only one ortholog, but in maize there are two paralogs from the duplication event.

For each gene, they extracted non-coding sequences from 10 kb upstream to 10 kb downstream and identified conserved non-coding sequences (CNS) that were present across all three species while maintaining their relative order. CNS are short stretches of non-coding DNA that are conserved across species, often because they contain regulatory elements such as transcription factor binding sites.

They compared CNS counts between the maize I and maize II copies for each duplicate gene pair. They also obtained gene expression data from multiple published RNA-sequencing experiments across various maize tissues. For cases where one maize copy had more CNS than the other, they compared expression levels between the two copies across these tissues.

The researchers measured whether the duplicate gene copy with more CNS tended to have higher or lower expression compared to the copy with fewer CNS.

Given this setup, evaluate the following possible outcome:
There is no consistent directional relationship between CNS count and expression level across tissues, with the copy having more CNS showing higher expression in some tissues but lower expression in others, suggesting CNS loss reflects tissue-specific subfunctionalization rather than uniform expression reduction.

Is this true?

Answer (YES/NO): NO